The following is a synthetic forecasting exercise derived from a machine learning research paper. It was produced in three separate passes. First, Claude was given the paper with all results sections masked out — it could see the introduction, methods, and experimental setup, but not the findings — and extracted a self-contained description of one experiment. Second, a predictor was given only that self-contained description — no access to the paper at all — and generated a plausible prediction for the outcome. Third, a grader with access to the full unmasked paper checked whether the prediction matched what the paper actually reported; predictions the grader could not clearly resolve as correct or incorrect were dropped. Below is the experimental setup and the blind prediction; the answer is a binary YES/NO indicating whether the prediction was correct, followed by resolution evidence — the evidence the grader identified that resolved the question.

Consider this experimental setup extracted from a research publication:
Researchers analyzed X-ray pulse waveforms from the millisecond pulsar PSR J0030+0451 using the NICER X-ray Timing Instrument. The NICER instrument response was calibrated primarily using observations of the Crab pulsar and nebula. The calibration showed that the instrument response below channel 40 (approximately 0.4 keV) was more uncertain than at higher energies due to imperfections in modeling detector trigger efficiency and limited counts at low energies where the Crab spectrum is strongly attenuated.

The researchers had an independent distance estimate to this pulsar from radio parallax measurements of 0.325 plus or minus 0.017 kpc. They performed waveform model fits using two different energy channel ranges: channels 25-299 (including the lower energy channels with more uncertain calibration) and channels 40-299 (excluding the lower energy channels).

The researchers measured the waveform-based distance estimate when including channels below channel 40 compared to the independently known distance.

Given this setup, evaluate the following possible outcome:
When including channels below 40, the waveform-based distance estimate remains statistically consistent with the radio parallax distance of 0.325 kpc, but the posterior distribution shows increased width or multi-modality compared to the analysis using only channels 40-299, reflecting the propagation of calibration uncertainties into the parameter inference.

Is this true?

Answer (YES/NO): NO